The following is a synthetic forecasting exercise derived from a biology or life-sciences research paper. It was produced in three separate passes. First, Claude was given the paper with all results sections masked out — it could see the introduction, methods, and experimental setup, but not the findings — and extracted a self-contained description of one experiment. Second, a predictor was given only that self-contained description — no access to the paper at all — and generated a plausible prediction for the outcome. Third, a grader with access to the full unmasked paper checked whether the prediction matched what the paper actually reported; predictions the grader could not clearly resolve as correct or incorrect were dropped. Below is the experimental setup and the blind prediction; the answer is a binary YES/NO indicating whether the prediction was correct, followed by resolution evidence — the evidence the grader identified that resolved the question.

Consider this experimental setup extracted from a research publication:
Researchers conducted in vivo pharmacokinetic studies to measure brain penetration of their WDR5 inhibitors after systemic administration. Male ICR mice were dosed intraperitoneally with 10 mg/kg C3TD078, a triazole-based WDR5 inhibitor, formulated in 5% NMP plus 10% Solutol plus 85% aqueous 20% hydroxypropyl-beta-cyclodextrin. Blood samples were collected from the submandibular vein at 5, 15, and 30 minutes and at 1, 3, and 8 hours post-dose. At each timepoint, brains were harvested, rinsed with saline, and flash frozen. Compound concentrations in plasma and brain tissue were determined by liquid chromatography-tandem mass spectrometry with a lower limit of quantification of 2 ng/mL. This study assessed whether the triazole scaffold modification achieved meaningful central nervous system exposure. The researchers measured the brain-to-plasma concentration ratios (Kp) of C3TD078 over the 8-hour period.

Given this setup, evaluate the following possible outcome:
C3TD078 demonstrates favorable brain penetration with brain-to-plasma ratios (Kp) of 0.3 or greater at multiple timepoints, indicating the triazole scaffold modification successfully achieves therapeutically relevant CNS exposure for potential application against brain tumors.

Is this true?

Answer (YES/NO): NO